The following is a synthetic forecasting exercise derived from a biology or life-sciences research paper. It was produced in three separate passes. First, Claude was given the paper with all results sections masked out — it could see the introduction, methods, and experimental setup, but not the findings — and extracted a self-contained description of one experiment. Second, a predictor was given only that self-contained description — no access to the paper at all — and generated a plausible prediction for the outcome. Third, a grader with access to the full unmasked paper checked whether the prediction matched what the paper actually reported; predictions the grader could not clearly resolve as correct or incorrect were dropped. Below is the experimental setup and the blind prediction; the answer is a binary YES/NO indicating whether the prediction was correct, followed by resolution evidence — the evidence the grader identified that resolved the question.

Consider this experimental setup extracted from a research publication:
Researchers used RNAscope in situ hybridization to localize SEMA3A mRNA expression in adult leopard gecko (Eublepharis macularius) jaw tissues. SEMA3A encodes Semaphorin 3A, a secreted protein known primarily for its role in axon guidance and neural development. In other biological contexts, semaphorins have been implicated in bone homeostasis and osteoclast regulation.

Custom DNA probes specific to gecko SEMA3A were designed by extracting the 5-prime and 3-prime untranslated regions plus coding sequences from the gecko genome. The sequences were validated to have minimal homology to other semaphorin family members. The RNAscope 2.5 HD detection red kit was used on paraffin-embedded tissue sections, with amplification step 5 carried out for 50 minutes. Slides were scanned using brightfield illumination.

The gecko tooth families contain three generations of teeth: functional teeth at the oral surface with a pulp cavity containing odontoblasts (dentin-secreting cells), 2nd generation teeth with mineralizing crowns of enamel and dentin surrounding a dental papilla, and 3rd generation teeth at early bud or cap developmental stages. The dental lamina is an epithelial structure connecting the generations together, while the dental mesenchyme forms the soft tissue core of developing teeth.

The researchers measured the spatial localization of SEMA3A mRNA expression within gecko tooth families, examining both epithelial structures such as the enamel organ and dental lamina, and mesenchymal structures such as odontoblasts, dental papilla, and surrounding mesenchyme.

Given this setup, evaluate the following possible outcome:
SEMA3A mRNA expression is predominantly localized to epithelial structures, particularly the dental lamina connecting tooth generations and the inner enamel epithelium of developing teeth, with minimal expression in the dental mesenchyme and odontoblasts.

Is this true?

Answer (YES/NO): NO